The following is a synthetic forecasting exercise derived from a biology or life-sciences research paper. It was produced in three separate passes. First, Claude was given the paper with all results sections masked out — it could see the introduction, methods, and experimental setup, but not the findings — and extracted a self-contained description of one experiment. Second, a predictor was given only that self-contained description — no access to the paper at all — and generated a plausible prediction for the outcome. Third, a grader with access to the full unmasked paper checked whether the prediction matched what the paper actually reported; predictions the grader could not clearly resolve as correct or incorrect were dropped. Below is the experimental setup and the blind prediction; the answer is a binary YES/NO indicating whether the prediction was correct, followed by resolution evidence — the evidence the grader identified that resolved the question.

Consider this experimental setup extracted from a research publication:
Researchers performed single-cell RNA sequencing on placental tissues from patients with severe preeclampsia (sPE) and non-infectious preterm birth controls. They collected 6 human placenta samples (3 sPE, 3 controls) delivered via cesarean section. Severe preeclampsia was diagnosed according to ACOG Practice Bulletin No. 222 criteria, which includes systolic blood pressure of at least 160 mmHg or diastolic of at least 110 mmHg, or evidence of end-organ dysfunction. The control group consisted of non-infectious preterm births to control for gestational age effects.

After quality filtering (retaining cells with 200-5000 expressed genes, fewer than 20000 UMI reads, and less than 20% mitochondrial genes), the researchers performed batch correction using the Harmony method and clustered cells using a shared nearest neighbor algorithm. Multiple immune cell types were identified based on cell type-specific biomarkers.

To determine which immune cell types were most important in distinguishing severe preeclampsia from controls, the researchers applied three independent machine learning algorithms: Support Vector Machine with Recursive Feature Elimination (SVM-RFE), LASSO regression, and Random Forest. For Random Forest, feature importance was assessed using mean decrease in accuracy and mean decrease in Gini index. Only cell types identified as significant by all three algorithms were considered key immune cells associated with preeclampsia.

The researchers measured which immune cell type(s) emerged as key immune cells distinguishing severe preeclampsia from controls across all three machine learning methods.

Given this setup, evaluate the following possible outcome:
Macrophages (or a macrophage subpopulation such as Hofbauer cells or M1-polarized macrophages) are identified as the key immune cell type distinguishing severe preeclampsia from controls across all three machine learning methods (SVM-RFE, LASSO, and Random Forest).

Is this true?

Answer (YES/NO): NO